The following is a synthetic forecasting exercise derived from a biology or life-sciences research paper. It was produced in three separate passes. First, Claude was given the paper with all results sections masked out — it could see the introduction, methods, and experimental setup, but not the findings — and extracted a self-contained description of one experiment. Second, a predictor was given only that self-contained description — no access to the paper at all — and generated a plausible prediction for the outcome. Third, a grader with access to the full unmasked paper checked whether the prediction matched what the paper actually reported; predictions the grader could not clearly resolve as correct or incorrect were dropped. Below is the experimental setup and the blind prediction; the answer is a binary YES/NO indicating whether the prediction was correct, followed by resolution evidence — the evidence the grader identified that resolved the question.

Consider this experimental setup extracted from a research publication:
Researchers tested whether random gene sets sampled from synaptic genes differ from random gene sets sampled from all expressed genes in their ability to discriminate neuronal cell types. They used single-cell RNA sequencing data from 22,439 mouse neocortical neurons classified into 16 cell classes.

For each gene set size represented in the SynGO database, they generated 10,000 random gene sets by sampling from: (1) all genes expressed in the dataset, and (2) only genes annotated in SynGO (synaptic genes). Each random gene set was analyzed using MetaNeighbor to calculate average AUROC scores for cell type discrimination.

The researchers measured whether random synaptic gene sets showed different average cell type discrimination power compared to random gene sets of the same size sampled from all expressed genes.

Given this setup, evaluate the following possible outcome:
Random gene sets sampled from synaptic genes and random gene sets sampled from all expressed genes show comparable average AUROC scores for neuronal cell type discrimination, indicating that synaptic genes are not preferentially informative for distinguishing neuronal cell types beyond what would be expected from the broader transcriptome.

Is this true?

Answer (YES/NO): NO